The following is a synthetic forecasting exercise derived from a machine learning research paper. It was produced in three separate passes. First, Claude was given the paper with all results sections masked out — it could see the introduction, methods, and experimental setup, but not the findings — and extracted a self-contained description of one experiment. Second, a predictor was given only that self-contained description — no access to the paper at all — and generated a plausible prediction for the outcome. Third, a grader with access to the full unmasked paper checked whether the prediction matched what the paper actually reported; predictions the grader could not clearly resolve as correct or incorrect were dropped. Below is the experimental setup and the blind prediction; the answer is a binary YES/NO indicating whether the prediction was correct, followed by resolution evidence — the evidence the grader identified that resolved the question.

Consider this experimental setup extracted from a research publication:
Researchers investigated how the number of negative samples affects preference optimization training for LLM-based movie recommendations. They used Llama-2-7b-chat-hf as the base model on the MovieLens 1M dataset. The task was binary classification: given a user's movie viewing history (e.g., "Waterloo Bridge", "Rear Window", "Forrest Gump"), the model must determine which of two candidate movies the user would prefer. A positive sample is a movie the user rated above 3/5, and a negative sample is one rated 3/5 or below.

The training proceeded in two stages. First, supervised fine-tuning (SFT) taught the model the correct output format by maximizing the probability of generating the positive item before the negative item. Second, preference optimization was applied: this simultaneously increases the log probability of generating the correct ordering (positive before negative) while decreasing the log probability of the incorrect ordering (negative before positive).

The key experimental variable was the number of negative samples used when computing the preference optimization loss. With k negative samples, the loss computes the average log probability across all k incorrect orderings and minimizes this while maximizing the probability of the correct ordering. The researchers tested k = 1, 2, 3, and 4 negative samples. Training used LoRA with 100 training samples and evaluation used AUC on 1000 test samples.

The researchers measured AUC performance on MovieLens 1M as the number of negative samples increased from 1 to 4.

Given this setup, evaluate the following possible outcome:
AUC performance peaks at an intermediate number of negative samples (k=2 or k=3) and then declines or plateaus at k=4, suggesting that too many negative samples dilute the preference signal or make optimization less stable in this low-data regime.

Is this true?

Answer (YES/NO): YES